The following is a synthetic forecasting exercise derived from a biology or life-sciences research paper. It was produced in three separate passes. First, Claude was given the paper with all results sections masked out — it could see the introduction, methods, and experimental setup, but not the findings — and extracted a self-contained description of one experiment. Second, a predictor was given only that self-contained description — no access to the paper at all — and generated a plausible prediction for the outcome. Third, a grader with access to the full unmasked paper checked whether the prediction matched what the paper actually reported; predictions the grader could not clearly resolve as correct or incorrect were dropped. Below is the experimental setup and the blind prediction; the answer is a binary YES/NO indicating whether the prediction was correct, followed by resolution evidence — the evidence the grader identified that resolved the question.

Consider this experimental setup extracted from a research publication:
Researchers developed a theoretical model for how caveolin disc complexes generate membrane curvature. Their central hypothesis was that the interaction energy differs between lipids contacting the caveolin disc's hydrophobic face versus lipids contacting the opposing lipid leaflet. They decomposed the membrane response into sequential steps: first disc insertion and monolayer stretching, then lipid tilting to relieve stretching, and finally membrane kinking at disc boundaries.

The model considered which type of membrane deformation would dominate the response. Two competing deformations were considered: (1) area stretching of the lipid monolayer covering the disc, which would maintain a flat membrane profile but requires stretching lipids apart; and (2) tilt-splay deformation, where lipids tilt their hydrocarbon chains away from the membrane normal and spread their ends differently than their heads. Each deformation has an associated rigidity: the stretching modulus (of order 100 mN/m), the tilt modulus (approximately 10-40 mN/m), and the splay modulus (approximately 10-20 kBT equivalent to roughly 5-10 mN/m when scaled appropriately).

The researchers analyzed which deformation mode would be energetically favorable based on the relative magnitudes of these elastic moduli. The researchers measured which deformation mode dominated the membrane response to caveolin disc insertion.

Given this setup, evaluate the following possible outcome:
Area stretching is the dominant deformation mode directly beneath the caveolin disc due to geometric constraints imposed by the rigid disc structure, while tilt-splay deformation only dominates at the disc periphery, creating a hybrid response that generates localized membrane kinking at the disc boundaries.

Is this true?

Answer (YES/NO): NO